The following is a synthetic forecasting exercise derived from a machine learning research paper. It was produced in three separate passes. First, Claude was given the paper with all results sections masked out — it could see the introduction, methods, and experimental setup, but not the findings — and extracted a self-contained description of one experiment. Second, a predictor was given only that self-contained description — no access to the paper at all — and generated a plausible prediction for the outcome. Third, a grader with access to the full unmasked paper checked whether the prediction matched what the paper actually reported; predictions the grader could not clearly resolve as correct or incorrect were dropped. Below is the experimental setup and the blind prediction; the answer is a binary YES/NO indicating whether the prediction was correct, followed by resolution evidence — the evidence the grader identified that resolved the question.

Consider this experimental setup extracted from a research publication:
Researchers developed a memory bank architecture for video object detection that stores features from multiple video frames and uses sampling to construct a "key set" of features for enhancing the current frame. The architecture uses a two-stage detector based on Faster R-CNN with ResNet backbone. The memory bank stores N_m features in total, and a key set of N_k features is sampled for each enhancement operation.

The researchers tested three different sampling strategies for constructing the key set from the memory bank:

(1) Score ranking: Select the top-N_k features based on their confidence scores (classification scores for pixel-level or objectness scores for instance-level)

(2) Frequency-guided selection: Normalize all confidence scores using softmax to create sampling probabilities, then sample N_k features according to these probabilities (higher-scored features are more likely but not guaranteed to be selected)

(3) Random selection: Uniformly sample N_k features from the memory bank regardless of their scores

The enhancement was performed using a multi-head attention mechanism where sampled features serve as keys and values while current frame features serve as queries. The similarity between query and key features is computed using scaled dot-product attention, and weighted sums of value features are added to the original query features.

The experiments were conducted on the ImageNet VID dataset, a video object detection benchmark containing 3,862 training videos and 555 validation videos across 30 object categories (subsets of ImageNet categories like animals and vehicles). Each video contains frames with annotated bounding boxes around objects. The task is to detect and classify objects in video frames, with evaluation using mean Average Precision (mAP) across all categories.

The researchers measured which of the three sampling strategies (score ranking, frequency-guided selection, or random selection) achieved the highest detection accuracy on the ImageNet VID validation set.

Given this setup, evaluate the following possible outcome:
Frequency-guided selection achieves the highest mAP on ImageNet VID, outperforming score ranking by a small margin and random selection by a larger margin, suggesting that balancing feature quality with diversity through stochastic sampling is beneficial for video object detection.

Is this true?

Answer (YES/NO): NO